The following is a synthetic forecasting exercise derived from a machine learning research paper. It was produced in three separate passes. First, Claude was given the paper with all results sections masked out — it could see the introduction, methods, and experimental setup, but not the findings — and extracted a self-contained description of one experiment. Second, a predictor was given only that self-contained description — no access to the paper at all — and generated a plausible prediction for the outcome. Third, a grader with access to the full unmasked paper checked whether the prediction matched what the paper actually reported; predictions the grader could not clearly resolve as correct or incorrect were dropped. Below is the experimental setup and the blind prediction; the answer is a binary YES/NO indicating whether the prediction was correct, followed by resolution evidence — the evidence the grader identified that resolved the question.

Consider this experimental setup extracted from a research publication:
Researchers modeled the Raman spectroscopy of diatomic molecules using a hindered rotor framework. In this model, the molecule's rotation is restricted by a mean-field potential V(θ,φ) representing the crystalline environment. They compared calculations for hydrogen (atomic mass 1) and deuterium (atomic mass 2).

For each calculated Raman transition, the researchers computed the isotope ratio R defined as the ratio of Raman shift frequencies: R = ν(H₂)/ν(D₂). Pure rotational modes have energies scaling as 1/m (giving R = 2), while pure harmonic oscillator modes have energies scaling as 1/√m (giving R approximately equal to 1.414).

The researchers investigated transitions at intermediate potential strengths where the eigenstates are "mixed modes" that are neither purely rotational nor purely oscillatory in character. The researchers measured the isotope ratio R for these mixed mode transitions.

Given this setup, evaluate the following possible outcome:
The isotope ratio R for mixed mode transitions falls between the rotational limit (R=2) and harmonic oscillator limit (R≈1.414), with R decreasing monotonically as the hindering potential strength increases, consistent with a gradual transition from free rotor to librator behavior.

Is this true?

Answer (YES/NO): NO